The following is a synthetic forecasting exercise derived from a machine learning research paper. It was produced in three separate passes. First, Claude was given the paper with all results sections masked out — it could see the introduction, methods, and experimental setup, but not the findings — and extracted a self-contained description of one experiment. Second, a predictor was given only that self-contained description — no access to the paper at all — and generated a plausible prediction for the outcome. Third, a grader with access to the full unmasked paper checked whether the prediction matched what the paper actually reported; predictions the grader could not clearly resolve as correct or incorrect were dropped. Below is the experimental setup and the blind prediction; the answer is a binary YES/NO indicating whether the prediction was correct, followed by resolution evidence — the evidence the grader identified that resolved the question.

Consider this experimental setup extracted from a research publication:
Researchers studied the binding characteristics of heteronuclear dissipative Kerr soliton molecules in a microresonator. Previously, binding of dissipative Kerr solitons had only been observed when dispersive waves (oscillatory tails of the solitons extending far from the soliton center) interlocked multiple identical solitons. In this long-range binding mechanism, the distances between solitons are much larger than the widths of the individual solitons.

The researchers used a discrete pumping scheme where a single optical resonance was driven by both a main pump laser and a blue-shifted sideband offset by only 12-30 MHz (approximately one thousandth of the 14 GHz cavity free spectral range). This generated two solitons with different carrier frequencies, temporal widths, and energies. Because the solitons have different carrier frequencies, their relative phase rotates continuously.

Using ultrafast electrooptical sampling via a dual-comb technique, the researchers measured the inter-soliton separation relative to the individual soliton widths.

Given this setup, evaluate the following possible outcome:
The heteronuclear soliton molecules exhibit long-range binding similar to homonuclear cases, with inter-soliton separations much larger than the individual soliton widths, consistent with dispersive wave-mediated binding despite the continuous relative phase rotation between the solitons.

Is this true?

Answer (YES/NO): NO